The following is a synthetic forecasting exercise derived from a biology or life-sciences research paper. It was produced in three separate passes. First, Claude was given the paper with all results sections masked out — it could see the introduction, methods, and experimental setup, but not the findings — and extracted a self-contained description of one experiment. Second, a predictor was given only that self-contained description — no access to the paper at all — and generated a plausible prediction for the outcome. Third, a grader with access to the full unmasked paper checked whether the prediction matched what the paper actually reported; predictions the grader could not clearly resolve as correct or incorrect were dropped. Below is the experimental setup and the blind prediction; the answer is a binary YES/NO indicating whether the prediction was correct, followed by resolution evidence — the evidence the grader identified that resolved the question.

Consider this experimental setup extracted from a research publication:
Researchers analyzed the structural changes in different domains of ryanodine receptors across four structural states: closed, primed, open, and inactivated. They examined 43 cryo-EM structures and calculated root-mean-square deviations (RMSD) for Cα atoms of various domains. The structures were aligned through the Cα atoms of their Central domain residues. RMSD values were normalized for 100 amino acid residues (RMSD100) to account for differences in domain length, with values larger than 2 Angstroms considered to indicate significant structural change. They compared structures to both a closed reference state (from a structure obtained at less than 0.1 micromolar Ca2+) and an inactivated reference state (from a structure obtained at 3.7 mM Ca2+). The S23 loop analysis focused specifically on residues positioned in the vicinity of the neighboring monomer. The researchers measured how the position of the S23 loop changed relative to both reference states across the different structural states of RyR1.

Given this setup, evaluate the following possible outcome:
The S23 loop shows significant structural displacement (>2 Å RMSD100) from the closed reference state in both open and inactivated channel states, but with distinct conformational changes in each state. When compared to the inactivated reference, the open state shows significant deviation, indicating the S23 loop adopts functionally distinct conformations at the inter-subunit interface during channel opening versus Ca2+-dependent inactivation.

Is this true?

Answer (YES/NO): NO